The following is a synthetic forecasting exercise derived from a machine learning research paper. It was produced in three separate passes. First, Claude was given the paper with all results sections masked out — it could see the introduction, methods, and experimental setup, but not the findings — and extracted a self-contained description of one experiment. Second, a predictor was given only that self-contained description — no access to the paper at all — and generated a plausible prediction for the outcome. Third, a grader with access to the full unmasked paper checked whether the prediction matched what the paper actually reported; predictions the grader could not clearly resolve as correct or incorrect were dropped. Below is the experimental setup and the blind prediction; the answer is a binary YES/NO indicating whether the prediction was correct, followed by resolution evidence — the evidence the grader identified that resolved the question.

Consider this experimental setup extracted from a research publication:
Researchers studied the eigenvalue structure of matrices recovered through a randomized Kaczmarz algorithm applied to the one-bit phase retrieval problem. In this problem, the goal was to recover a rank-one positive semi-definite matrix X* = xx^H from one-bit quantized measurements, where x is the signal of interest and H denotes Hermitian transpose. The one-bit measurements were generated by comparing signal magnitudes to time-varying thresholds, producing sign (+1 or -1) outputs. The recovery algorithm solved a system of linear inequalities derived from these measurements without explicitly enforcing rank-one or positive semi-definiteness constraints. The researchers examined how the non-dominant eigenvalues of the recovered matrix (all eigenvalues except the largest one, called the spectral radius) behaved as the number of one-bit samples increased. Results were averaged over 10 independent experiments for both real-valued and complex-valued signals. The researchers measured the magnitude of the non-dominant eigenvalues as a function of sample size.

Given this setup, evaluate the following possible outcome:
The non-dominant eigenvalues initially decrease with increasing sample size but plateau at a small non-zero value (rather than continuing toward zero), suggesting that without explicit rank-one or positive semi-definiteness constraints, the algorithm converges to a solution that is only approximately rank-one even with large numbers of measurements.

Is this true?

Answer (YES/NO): NO